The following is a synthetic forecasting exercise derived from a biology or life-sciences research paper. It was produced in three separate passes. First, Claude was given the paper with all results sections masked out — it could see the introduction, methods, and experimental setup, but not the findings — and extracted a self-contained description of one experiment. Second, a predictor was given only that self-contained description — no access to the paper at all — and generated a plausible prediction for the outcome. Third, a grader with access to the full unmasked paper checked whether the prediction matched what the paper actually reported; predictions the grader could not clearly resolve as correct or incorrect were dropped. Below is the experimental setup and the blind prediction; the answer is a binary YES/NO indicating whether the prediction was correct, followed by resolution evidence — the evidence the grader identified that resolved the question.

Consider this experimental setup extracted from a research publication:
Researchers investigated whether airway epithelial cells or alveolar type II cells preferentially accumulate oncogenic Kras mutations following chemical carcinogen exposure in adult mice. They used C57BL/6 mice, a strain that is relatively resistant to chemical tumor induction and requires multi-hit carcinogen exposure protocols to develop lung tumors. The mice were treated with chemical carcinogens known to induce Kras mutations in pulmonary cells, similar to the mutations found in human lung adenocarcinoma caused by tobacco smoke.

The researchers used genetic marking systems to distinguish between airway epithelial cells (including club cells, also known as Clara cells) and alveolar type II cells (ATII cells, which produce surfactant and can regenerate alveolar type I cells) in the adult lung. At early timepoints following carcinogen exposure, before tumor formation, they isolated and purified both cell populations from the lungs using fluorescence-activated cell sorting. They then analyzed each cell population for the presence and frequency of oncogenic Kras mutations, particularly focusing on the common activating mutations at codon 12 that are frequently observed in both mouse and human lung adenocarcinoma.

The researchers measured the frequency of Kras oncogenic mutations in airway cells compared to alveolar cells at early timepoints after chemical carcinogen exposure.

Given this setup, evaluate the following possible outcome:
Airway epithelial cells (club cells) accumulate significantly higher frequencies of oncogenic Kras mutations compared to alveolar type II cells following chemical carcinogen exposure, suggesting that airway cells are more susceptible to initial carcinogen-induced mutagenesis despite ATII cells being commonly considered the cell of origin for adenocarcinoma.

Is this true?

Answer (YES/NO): YES